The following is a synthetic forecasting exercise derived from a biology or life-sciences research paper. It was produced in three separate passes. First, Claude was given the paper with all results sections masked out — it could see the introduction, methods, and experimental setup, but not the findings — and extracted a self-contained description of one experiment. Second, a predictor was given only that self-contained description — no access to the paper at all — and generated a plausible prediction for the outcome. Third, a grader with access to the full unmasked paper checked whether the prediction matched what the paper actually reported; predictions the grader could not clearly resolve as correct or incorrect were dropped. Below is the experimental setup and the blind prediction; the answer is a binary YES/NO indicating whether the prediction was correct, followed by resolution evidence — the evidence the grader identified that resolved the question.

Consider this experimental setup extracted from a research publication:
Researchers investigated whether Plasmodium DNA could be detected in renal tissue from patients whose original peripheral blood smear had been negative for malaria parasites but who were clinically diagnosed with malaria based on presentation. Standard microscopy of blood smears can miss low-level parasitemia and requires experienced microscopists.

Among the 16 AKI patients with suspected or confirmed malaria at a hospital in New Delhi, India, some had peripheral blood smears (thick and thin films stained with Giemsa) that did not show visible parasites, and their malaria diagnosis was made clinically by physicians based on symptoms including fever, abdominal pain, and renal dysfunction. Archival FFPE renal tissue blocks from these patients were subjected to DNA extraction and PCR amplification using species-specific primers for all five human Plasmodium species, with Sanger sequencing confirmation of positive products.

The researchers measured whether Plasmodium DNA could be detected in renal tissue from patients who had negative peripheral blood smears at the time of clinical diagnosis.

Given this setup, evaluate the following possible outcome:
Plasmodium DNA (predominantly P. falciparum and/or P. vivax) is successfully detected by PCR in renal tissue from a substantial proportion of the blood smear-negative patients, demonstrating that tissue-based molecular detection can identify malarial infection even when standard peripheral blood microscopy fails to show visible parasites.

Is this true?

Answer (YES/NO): YES